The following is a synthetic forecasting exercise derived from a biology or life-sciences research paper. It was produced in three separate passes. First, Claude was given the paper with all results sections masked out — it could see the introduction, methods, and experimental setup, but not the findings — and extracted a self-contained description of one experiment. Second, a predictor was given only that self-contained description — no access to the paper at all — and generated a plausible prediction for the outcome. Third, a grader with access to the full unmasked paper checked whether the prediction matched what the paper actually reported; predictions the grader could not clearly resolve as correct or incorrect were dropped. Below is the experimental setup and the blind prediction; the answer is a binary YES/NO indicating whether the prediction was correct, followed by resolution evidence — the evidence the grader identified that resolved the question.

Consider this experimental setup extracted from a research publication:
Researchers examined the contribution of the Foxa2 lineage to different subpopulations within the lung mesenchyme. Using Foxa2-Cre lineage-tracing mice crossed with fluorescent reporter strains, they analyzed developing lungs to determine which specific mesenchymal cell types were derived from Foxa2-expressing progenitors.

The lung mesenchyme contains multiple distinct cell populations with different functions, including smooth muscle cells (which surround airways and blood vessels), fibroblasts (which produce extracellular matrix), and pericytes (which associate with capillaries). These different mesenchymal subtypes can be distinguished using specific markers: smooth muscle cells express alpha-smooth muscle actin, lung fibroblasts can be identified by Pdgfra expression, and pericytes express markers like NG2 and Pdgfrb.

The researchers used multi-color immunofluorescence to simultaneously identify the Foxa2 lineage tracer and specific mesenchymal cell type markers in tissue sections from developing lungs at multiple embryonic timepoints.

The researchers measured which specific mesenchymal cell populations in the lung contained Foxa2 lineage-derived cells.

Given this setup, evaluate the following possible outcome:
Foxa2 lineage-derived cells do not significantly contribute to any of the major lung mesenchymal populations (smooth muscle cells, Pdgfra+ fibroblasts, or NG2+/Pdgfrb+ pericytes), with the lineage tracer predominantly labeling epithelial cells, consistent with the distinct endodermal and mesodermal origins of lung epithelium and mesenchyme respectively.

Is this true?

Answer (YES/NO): NO